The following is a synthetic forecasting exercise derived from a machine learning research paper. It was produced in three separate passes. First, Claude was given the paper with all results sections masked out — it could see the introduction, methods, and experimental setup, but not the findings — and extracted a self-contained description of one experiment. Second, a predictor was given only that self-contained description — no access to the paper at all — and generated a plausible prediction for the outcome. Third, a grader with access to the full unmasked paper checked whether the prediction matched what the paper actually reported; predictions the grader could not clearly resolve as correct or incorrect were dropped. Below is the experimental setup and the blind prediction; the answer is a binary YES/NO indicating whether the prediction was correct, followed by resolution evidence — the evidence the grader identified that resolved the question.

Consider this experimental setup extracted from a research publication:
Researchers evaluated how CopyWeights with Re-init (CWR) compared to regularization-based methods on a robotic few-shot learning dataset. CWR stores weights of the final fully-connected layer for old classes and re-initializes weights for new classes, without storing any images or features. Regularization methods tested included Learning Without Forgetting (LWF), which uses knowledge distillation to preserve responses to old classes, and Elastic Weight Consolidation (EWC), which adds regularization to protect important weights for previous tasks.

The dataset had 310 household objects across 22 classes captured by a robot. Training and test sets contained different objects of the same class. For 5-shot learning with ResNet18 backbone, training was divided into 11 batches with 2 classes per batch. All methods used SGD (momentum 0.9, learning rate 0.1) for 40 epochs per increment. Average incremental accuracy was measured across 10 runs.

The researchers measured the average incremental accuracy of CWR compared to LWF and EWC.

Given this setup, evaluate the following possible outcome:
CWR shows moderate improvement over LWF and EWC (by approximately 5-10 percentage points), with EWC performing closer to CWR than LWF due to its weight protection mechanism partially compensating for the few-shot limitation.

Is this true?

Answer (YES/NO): NO